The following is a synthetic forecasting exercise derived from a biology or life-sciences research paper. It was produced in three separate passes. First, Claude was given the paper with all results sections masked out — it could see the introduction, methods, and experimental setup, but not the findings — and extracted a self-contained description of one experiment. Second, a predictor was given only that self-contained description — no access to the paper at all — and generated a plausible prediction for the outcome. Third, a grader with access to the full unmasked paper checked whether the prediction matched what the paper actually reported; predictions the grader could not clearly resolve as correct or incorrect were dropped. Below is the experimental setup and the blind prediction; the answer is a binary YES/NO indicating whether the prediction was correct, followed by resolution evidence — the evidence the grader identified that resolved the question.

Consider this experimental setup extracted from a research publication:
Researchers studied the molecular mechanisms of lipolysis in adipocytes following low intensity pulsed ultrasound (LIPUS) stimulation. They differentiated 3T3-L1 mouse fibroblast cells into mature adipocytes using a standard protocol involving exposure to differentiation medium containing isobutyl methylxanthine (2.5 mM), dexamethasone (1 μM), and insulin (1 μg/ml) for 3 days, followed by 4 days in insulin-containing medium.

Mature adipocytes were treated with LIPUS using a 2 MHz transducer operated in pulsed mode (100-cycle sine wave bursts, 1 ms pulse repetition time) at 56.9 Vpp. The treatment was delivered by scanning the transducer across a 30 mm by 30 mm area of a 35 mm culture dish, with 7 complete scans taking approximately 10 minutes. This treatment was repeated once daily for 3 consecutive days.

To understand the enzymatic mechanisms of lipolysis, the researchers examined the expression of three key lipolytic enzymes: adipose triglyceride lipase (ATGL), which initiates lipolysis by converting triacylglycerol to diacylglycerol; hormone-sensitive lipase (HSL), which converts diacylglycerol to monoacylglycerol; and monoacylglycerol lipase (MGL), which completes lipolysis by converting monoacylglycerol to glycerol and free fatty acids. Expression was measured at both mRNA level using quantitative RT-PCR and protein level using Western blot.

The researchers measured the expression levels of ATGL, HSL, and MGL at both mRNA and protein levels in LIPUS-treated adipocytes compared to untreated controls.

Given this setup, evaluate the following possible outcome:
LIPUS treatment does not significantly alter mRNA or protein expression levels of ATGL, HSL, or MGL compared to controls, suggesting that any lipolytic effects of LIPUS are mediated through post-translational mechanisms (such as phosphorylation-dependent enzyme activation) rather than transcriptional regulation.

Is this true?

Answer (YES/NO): NO